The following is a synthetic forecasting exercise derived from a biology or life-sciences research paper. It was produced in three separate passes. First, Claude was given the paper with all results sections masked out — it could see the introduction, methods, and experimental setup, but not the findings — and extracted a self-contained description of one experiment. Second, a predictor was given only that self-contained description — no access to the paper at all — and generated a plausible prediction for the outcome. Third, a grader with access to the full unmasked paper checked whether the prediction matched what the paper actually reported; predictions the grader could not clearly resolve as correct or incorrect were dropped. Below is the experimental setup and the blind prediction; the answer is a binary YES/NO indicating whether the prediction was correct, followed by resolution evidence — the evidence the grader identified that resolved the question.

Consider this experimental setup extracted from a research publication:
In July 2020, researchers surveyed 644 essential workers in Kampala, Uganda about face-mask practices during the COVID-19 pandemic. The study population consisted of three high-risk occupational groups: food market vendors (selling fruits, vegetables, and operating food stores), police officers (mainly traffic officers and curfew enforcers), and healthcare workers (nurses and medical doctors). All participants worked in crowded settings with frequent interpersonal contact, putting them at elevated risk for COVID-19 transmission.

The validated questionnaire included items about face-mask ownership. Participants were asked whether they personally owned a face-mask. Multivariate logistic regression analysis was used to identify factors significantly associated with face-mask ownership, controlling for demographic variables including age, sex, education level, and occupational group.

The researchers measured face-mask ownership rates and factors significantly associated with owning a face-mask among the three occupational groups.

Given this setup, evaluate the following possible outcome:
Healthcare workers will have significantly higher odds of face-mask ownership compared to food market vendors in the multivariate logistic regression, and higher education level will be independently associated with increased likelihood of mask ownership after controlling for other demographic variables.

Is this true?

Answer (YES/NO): NO